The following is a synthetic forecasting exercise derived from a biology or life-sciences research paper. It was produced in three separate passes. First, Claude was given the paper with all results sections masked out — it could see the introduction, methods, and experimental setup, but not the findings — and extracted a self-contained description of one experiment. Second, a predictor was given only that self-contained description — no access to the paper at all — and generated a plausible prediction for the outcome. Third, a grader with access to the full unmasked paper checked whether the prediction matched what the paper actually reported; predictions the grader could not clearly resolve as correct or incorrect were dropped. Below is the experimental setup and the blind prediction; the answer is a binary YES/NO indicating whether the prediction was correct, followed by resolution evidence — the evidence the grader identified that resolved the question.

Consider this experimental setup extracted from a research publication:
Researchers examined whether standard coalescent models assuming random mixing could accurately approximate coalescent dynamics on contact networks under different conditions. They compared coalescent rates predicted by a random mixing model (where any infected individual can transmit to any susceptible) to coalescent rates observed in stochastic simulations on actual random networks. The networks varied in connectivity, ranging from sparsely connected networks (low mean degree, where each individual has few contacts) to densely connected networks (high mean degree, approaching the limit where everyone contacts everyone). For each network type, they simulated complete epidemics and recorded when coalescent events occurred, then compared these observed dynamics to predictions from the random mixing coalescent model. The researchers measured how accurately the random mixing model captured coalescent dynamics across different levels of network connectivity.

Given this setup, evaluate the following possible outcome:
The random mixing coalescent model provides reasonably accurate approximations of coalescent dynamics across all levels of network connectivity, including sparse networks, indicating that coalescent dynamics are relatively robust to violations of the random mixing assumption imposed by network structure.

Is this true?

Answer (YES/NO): NO